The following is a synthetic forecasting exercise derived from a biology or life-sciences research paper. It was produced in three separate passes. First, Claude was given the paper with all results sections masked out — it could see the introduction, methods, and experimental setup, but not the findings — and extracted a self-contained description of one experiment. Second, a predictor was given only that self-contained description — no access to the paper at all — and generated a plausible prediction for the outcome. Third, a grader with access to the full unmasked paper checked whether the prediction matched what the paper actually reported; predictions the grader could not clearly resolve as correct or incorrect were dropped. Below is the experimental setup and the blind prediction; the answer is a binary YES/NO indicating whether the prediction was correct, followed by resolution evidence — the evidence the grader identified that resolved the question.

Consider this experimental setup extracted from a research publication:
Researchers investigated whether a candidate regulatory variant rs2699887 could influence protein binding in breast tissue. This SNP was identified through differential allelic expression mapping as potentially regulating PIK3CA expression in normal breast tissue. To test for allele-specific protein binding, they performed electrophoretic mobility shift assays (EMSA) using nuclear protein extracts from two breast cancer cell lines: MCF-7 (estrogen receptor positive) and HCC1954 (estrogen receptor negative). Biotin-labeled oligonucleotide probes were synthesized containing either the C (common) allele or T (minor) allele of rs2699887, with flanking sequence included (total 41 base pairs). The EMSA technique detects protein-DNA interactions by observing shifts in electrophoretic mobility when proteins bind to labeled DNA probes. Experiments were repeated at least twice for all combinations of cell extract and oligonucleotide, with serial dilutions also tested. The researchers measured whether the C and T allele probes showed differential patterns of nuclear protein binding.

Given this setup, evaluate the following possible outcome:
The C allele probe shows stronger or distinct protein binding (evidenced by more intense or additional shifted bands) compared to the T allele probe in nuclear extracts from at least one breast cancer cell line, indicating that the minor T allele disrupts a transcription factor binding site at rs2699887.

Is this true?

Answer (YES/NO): NO